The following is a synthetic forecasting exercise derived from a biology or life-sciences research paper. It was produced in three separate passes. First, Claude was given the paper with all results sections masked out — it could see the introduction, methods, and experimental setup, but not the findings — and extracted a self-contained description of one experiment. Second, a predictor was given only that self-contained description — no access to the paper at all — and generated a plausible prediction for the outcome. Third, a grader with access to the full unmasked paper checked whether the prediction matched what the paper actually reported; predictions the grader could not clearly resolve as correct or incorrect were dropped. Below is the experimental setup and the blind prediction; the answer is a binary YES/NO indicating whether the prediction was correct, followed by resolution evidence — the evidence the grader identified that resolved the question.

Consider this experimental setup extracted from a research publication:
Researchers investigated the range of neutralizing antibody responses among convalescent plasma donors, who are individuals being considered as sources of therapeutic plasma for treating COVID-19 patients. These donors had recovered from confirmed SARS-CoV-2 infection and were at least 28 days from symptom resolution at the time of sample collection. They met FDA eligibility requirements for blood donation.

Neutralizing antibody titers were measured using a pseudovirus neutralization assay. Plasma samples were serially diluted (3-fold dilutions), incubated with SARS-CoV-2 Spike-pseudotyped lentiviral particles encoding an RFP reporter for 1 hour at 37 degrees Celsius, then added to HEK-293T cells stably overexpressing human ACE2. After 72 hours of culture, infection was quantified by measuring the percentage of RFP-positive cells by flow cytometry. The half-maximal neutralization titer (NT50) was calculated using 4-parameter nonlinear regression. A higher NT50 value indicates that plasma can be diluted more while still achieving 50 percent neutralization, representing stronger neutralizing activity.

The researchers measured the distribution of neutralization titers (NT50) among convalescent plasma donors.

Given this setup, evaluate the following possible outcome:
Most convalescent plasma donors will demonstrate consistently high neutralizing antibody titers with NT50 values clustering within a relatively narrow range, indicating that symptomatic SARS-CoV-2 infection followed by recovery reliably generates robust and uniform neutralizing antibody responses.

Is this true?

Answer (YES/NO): NO